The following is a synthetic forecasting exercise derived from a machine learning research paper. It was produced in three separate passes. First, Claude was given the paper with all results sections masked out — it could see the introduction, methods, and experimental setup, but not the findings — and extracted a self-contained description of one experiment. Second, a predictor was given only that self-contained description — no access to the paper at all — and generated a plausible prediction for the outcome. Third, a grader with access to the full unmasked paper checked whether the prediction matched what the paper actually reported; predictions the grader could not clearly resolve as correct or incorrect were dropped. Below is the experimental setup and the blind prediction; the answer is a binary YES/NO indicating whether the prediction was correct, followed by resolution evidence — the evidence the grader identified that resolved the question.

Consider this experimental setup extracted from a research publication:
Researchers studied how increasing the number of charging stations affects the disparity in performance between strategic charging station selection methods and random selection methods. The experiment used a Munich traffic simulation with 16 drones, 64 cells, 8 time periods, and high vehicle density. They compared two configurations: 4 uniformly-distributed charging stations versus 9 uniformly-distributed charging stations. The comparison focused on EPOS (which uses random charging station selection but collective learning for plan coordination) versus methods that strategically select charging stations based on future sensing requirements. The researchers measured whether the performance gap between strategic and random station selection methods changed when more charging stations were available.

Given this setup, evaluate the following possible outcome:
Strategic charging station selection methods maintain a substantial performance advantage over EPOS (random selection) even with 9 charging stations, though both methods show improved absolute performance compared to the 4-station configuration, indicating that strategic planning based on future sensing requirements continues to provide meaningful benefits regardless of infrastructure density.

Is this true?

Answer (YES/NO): YES